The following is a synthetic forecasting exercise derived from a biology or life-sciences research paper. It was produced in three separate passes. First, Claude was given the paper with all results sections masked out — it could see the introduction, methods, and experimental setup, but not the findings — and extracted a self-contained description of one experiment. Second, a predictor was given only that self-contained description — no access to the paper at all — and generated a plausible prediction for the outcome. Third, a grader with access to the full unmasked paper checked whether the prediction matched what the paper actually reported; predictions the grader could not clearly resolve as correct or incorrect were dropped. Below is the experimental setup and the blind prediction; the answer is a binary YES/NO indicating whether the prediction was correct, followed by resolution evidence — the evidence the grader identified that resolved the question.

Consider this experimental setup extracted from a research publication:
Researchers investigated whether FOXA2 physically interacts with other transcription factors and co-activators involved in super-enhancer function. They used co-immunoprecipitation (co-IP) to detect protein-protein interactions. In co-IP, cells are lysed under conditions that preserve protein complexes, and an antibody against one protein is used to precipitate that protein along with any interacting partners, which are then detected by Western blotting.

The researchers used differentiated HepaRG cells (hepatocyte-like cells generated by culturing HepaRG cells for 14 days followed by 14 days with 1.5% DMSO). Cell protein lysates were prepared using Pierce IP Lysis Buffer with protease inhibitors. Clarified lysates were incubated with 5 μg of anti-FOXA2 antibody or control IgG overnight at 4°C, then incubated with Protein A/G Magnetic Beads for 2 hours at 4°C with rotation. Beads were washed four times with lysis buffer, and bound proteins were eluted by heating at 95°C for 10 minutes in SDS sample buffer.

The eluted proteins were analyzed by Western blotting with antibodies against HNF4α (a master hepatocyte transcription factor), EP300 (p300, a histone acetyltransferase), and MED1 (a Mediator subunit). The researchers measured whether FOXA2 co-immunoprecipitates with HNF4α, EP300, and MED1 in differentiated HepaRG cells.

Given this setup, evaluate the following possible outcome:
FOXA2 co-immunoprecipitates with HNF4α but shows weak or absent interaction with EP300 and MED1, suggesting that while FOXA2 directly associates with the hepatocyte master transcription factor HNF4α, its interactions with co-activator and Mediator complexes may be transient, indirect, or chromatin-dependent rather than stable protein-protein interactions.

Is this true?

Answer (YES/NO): YES